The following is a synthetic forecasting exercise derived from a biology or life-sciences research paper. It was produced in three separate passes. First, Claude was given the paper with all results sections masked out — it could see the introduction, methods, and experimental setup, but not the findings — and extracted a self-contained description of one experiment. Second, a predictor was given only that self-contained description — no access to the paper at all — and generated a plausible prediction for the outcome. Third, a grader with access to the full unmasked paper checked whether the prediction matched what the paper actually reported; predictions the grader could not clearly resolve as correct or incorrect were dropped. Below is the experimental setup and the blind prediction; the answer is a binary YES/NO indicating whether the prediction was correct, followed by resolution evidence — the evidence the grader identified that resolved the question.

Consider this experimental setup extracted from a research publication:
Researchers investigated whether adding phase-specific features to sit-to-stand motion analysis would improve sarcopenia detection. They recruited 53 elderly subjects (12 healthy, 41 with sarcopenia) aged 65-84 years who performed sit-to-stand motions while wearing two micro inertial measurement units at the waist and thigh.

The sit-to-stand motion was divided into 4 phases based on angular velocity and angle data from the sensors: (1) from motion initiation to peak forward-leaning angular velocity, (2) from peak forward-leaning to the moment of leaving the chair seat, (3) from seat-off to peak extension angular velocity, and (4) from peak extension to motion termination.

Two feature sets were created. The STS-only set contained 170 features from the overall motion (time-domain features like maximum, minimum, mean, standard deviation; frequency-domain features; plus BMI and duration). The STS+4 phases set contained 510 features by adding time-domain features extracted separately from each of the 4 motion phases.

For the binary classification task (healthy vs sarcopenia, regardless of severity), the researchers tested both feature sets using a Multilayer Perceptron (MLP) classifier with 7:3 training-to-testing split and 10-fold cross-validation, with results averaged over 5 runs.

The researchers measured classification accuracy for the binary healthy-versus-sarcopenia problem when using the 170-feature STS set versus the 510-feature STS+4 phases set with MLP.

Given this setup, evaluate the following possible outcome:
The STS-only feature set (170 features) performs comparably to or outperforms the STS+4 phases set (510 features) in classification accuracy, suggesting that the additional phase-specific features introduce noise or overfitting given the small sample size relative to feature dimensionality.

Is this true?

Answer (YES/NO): NO